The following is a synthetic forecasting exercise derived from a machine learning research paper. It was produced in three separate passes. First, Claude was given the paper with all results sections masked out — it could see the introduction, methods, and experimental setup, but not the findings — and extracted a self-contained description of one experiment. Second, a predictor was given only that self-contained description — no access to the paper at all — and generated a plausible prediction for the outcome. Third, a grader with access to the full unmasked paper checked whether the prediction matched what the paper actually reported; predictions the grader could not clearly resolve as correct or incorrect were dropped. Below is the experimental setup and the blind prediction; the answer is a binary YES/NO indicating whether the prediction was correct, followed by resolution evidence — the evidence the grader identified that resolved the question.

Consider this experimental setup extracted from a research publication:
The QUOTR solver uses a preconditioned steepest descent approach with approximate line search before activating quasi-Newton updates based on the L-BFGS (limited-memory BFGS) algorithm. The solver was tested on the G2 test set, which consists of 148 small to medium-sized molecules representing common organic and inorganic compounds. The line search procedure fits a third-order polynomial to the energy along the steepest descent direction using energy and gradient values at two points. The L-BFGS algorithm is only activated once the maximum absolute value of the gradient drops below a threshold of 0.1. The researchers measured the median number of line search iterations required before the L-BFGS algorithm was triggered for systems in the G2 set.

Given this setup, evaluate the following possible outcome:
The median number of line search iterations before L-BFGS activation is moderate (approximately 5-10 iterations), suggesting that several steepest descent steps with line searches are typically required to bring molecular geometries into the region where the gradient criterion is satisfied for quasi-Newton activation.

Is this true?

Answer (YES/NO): NO